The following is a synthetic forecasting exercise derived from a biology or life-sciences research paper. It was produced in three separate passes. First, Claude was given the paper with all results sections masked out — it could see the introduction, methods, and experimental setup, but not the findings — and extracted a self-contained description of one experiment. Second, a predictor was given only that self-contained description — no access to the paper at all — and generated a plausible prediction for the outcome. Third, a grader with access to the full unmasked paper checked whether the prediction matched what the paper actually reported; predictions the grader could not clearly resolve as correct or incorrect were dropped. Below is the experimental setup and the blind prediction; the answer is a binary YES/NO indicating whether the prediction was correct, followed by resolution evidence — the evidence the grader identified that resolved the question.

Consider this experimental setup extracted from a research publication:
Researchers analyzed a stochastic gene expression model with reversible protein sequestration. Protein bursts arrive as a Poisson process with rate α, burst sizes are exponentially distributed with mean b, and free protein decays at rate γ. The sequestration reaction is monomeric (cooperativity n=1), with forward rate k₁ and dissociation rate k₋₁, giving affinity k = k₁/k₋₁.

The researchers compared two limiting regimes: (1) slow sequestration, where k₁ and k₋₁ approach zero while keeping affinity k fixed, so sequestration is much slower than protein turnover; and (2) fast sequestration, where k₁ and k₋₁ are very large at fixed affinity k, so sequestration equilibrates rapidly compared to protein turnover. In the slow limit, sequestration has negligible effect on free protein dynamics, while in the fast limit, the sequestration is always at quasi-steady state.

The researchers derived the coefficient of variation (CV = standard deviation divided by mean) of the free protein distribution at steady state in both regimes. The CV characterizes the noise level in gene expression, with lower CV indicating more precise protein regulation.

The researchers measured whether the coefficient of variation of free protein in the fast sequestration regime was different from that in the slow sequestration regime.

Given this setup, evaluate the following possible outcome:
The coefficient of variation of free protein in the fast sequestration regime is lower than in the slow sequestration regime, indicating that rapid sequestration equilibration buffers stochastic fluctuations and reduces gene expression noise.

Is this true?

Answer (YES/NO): YES